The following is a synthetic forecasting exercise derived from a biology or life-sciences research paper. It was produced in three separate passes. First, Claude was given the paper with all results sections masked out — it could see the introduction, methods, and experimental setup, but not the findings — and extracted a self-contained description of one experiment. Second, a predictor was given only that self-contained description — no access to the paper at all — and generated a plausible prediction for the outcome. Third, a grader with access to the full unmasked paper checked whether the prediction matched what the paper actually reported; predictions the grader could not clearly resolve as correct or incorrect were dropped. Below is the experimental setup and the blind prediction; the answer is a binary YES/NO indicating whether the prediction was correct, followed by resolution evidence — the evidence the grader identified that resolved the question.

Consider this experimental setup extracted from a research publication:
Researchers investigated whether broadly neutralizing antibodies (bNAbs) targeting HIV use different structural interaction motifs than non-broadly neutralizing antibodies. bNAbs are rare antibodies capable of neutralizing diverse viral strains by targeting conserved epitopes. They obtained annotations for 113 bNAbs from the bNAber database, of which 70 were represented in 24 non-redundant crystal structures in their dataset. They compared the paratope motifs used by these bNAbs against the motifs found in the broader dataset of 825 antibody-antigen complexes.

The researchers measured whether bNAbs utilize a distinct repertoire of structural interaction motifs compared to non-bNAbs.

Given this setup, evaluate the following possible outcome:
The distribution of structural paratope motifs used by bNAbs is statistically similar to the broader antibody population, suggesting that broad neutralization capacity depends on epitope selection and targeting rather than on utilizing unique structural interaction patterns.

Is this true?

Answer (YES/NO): YES